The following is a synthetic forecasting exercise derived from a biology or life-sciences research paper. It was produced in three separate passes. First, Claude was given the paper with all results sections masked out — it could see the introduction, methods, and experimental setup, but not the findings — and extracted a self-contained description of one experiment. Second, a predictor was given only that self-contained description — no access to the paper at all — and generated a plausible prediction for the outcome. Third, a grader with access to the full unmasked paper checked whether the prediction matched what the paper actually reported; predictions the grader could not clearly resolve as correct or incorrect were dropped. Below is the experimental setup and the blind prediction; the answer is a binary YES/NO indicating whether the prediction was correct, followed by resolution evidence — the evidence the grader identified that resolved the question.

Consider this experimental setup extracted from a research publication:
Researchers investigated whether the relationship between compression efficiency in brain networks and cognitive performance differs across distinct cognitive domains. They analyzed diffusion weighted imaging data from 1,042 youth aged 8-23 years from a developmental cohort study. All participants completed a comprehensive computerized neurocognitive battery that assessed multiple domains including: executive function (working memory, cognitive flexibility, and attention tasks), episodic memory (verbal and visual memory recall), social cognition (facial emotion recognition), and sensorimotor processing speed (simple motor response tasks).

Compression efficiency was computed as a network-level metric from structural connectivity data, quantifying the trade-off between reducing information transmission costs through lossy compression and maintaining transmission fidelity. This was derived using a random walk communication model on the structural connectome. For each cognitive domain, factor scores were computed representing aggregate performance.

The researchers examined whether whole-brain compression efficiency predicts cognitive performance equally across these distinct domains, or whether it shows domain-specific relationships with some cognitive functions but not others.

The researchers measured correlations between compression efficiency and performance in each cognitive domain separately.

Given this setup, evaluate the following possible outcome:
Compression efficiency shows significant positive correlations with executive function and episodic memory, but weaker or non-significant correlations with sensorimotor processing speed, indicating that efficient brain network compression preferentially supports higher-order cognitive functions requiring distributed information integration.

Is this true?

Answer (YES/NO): NO